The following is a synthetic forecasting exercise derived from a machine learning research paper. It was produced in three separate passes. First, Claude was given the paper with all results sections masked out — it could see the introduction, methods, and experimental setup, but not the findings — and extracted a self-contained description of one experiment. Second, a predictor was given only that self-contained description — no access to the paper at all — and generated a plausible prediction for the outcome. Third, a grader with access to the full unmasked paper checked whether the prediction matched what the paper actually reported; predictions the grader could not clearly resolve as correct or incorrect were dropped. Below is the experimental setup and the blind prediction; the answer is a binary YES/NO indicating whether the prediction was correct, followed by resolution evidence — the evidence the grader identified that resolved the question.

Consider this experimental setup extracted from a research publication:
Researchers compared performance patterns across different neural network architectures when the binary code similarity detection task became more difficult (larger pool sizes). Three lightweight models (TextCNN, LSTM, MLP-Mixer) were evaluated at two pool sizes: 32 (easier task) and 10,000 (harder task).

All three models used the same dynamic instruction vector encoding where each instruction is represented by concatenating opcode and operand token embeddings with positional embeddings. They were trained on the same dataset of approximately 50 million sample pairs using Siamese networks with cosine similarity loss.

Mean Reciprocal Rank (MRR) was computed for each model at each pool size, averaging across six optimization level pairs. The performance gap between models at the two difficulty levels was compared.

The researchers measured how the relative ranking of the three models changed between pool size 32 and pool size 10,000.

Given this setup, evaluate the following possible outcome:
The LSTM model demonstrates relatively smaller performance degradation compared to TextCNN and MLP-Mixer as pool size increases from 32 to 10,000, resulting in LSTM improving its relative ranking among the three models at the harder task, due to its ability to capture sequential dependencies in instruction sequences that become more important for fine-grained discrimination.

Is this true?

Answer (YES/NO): NO